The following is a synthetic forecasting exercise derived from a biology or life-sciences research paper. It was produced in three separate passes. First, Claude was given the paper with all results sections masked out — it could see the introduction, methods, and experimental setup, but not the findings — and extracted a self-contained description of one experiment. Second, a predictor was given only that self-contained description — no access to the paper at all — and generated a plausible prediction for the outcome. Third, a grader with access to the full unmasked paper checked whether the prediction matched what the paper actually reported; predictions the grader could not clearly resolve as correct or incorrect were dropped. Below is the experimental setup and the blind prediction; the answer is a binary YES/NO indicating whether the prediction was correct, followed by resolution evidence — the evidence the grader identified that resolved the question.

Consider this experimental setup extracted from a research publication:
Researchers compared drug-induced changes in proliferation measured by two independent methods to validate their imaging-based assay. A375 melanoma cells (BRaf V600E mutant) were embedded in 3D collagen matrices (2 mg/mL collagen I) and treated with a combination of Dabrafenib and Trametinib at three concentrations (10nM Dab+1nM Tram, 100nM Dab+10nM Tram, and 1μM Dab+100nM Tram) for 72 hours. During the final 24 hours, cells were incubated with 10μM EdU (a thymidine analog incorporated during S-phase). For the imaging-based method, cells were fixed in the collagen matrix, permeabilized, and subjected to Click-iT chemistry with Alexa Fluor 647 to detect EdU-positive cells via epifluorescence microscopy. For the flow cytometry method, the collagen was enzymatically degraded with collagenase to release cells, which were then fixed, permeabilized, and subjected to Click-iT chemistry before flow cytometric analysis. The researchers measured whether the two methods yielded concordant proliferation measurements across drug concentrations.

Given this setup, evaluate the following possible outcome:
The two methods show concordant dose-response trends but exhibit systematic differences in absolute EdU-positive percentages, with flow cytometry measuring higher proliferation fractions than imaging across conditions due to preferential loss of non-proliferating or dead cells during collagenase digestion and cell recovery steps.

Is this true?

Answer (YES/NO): NO